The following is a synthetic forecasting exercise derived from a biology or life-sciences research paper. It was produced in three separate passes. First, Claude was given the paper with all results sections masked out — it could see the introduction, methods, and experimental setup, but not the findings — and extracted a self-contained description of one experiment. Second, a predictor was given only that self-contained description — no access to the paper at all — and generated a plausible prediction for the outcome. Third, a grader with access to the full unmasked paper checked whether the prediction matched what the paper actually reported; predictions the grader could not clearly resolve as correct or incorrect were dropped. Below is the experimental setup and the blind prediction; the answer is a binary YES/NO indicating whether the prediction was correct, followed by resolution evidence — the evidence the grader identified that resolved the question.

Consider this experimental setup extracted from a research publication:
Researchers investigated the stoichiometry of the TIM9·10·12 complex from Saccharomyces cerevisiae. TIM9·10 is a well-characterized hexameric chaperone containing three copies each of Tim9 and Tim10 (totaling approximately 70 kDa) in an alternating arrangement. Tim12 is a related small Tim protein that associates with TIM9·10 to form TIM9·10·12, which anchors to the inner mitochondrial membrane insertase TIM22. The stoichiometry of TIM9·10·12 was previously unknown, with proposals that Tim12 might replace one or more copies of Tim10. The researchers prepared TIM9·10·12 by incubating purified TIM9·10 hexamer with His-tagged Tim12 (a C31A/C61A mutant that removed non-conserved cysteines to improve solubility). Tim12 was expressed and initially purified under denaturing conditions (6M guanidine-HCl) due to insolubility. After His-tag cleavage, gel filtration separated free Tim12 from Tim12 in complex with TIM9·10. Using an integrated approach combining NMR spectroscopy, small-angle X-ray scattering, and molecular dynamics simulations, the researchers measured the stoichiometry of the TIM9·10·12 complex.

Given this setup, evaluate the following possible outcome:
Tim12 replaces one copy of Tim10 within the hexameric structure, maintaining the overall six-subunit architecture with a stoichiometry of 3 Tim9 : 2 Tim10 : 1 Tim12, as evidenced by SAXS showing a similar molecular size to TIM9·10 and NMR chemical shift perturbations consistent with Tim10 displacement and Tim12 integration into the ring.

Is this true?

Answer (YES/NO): NO